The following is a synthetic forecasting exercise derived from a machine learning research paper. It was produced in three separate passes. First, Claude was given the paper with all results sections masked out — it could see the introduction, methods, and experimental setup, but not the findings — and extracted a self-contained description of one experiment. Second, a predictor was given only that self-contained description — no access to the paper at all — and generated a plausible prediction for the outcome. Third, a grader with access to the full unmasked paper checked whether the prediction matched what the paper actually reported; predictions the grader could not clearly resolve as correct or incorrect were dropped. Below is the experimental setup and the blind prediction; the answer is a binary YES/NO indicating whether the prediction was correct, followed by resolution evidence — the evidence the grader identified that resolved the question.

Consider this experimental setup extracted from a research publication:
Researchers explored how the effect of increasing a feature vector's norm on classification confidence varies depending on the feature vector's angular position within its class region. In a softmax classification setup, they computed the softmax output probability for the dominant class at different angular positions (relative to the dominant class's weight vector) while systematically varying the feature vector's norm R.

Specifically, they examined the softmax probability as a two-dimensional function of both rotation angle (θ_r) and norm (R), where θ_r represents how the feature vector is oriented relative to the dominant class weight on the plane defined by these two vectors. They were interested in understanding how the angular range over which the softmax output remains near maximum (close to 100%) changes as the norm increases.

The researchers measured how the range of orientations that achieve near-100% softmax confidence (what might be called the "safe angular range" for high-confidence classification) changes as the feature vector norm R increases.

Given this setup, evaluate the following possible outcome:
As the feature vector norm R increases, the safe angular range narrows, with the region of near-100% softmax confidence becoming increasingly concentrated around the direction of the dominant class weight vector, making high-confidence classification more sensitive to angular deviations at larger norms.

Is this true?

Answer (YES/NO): NO